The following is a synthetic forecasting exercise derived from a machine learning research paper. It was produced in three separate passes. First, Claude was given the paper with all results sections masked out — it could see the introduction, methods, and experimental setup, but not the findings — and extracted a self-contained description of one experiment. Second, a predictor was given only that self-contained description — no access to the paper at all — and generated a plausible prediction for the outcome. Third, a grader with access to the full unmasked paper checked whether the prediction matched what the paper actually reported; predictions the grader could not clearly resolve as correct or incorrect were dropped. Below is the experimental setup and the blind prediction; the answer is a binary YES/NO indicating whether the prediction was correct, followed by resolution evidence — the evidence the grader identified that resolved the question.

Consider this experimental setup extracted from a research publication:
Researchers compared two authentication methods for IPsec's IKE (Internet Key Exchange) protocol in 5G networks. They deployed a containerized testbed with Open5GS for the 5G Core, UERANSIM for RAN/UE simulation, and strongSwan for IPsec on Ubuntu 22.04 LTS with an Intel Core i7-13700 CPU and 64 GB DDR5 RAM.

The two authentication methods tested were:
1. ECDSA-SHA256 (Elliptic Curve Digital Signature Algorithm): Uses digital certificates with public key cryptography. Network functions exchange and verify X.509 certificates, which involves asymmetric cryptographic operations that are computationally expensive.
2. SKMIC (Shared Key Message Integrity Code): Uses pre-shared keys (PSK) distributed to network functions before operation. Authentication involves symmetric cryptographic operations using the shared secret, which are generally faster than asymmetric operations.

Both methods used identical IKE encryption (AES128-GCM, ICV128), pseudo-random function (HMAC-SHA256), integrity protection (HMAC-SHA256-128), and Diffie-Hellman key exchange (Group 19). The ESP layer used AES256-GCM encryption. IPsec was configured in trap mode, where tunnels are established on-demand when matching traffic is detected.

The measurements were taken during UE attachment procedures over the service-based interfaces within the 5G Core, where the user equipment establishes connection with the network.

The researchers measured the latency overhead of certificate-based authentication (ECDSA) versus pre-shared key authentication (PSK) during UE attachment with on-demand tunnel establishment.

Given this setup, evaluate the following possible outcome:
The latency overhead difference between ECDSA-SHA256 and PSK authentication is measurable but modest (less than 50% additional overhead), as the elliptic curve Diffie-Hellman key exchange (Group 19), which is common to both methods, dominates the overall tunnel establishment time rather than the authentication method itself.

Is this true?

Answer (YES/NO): NO